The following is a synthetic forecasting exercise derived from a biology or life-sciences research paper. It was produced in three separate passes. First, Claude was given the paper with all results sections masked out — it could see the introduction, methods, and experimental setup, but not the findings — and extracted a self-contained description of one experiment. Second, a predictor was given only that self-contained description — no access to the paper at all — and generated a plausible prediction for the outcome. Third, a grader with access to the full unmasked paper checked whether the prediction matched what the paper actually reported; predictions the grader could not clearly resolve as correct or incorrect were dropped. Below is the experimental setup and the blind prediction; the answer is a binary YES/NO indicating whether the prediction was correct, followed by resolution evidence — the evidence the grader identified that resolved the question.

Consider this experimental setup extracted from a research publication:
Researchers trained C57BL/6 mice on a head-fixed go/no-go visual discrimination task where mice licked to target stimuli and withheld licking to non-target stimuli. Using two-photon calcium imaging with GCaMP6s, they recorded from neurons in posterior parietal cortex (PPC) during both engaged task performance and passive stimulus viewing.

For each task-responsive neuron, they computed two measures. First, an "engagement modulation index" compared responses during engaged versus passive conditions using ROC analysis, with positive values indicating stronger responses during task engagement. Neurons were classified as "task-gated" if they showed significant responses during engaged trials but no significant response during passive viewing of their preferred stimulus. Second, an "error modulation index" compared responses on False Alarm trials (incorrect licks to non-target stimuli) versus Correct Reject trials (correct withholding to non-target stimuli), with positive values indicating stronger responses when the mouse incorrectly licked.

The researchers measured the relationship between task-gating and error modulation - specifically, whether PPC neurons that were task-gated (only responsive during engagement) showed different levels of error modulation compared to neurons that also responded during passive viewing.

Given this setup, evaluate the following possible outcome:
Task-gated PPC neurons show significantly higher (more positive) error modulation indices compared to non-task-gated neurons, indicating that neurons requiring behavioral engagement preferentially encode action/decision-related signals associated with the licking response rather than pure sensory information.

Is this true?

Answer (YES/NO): YES